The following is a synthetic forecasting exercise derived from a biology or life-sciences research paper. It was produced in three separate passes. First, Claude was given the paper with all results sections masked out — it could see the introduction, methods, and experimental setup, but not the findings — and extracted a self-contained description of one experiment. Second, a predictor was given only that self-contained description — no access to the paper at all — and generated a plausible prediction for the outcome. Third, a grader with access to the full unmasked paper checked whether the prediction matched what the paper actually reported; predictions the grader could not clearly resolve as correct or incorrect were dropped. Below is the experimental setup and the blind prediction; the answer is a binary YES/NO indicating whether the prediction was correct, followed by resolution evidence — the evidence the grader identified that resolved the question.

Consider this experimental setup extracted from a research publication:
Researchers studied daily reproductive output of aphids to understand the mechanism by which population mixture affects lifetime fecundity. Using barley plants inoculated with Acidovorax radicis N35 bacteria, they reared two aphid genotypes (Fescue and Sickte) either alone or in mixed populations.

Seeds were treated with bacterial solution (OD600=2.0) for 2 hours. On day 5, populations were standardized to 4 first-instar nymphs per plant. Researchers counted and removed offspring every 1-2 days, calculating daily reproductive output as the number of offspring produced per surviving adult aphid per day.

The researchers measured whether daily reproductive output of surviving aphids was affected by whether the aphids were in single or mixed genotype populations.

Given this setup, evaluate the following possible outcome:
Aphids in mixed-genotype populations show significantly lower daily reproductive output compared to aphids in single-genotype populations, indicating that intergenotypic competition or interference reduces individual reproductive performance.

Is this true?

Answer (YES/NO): NO